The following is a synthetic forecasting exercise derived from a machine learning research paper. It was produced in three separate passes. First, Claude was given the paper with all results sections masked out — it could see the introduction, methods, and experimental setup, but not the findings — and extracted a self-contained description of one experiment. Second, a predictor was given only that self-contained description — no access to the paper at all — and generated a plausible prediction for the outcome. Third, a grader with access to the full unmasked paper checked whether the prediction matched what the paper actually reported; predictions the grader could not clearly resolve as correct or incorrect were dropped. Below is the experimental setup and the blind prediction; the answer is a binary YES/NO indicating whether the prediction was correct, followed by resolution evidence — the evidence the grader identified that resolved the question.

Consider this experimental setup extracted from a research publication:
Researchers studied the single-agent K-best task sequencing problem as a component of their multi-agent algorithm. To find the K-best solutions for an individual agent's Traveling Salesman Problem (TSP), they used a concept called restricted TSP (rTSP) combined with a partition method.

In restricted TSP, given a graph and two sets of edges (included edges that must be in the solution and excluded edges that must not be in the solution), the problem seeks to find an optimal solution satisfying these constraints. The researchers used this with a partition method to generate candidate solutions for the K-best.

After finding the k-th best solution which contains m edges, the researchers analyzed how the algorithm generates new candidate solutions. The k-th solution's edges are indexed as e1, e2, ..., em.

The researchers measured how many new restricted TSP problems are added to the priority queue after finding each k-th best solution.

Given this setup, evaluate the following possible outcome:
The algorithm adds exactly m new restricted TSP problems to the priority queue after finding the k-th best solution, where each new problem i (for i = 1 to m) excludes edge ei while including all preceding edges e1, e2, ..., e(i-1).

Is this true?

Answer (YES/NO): NO